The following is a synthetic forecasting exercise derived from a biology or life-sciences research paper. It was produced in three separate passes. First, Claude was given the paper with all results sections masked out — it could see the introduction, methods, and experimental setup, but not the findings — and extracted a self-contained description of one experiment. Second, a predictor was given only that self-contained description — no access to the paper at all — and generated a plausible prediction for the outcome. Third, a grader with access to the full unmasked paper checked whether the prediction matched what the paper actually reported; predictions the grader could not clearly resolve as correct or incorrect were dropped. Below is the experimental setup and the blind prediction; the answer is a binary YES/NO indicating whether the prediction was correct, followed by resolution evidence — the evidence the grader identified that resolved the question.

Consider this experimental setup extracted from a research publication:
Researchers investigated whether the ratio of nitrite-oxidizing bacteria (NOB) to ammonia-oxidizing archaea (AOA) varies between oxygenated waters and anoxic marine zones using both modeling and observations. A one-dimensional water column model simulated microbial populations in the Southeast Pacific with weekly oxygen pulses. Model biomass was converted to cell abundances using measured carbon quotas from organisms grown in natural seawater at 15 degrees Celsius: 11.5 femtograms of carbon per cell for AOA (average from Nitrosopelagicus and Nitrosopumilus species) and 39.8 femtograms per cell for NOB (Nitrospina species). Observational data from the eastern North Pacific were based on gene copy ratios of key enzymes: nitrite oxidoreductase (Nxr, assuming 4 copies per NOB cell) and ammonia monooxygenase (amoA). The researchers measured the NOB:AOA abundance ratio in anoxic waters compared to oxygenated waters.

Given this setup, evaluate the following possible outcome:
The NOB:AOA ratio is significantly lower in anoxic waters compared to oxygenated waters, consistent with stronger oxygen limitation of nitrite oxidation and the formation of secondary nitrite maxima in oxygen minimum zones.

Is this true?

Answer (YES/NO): NO